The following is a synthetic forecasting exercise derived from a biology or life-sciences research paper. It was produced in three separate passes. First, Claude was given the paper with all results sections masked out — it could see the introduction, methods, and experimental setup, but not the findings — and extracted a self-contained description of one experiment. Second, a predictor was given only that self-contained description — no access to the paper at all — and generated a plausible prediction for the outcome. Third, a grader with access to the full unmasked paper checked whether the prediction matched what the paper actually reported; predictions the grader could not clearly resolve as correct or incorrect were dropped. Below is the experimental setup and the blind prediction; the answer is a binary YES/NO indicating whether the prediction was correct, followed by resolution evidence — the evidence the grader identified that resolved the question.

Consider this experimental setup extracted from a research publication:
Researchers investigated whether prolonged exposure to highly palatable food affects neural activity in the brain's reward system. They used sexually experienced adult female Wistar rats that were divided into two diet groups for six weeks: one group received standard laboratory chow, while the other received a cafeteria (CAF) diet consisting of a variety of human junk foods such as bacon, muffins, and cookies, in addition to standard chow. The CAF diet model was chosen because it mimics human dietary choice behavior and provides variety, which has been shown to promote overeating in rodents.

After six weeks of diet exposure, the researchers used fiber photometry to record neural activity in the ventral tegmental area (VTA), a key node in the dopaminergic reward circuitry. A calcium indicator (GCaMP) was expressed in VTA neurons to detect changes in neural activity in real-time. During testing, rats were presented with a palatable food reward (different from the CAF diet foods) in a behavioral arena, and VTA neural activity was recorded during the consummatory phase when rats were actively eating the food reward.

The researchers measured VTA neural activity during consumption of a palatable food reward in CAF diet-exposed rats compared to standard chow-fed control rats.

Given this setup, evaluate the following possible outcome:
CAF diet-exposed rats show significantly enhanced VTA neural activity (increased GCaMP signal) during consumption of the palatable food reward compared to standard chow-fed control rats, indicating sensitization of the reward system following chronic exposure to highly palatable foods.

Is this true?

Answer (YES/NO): NO